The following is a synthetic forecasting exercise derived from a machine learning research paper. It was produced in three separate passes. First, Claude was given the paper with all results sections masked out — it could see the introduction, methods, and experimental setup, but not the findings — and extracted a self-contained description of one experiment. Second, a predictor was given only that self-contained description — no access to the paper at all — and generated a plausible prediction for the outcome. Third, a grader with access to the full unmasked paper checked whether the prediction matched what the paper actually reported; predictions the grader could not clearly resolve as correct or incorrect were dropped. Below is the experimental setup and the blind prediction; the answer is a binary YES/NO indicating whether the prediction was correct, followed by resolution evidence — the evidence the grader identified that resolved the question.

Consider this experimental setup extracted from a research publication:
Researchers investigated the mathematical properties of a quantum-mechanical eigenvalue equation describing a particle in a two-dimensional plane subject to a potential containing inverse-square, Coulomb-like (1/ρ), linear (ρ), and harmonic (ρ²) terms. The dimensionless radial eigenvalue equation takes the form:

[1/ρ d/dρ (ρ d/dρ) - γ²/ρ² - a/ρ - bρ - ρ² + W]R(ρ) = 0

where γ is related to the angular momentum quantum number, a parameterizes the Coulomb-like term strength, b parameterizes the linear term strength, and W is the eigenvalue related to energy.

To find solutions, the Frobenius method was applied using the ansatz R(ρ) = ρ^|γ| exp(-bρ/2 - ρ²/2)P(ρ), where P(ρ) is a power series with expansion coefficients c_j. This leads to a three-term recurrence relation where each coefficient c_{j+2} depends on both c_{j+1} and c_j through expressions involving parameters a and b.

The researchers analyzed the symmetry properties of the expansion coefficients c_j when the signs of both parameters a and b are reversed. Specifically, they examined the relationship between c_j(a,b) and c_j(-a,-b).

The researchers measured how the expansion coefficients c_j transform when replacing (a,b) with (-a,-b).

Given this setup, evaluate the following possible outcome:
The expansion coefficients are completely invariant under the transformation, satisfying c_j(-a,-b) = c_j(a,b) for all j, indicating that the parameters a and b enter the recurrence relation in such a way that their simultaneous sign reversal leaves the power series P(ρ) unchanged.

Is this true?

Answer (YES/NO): NO